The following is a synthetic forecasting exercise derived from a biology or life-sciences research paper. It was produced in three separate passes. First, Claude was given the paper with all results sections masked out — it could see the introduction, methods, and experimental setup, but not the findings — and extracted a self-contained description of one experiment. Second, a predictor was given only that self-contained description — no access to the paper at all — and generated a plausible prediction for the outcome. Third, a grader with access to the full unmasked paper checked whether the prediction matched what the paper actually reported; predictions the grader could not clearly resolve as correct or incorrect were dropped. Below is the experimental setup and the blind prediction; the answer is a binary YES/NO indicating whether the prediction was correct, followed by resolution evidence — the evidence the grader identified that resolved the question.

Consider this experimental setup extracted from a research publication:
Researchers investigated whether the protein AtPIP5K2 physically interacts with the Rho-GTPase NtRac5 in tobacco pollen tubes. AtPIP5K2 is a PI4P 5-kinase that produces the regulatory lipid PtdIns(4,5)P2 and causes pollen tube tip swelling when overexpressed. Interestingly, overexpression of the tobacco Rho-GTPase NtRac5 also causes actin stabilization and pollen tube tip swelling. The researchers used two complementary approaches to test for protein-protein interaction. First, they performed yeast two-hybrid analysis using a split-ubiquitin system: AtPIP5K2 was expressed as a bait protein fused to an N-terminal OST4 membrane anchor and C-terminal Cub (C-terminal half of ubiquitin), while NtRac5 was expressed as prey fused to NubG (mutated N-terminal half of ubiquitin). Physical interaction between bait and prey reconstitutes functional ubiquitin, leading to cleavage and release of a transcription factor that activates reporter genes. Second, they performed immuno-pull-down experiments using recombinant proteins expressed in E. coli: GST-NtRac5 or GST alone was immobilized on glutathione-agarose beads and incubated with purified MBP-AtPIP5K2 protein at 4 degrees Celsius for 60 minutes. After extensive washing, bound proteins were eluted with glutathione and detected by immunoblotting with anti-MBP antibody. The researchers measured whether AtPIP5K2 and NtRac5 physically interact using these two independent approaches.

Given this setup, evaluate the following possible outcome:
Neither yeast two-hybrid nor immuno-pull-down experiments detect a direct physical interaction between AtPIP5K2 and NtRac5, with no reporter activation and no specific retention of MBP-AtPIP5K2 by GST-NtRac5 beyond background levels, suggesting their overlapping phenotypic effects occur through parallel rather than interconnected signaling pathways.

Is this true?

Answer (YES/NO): NO